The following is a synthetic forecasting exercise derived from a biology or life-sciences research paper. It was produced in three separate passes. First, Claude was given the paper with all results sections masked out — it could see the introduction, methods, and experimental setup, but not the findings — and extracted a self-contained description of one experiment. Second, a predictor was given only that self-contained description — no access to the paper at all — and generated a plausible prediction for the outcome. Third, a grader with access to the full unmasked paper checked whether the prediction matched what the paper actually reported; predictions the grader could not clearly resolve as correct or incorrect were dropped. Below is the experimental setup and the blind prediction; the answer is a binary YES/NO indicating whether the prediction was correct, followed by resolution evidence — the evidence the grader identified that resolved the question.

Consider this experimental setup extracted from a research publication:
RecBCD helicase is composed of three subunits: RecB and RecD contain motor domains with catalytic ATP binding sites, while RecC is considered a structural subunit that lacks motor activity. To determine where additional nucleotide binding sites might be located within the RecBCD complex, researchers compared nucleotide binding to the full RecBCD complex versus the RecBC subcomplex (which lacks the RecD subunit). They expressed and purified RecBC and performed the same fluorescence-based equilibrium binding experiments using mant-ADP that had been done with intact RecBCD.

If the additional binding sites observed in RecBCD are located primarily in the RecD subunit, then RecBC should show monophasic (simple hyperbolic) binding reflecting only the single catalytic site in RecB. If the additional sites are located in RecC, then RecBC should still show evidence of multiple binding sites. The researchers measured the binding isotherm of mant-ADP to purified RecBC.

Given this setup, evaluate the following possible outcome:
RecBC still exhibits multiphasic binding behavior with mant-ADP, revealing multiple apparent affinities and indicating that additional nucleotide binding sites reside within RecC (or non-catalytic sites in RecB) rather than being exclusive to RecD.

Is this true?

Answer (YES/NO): YES